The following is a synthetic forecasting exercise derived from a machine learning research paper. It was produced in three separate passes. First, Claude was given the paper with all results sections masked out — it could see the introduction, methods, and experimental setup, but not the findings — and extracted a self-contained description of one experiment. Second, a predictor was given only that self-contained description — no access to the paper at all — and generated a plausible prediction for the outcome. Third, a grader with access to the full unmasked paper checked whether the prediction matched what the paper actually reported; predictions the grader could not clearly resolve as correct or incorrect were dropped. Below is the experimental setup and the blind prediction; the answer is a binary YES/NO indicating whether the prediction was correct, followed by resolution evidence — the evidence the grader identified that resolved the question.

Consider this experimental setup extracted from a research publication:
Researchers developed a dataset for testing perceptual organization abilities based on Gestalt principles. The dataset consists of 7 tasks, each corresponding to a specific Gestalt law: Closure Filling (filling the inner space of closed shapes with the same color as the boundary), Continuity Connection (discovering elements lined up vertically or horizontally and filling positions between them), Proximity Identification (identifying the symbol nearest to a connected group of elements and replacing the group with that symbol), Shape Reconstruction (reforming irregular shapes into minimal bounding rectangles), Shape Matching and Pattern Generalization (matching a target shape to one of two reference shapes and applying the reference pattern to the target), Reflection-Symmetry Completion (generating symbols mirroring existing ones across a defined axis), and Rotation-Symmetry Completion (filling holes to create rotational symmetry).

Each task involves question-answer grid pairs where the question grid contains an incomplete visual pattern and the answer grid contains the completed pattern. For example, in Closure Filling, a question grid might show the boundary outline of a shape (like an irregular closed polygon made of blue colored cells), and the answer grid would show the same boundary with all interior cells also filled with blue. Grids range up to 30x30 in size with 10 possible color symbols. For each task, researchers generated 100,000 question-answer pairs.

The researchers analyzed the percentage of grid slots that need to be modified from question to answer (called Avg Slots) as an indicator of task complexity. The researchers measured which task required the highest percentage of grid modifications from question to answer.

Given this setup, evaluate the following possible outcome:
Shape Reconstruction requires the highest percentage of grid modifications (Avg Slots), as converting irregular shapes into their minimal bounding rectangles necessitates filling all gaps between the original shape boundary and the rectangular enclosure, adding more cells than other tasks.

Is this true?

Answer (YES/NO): NO